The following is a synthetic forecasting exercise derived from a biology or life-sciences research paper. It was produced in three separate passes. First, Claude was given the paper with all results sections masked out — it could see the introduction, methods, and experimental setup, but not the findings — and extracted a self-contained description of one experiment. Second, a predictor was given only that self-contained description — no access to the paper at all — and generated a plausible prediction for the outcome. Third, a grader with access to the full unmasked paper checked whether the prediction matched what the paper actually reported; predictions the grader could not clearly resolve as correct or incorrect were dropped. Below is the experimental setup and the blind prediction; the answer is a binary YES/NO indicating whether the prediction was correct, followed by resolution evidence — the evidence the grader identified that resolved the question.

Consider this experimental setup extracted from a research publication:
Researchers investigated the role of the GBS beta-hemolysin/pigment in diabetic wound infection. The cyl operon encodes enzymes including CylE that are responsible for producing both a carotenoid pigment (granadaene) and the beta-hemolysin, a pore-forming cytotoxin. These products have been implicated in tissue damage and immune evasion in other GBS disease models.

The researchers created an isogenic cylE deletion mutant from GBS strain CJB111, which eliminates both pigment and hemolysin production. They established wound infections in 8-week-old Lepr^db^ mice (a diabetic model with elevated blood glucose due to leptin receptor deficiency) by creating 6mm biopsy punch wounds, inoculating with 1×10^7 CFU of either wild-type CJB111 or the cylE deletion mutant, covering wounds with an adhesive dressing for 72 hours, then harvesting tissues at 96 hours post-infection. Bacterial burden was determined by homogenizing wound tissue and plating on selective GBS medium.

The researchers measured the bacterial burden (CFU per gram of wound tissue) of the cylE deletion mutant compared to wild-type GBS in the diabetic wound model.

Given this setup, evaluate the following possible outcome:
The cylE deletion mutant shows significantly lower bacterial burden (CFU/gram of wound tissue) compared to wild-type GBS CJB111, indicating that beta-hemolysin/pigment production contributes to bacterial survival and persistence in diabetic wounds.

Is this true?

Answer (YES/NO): YES